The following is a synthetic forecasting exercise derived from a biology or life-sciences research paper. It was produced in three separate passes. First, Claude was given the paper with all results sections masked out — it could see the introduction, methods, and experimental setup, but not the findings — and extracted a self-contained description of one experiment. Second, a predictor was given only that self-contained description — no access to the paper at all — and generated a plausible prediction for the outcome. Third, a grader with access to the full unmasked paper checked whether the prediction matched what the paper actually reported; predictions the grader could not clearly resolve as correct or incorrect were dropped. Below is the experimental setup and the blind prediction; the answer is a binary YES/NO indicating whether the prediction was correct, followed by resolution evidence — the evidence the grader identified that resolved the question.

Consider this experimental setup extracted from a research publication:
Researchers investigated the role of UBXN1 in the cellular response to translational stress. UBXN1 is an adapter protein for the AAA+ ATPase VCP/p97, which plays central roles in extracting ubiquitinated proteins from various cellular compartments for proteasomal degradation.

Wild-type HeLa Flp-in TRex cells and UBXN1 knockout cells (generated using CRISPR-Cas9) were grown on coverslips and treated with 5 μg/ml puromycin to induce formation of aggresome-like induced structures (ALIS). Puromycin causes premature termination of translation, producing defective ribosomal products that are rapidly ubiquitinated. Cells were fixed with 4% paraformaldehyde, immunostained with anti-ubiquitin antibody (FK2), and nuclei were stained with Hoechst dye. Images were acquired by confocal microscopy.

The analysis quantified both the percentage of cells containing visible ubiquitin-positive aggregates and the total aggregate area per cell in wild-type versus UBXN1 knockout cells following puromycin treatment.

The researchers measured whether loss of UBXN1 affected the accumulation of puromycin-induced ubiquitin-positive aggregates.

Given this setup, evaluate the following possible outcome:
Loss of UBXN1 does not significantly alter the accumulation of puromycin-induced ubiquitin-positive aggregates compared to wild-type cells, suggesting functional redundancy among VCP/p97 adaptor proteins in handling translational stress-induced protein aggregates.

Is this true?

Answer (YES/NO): NO